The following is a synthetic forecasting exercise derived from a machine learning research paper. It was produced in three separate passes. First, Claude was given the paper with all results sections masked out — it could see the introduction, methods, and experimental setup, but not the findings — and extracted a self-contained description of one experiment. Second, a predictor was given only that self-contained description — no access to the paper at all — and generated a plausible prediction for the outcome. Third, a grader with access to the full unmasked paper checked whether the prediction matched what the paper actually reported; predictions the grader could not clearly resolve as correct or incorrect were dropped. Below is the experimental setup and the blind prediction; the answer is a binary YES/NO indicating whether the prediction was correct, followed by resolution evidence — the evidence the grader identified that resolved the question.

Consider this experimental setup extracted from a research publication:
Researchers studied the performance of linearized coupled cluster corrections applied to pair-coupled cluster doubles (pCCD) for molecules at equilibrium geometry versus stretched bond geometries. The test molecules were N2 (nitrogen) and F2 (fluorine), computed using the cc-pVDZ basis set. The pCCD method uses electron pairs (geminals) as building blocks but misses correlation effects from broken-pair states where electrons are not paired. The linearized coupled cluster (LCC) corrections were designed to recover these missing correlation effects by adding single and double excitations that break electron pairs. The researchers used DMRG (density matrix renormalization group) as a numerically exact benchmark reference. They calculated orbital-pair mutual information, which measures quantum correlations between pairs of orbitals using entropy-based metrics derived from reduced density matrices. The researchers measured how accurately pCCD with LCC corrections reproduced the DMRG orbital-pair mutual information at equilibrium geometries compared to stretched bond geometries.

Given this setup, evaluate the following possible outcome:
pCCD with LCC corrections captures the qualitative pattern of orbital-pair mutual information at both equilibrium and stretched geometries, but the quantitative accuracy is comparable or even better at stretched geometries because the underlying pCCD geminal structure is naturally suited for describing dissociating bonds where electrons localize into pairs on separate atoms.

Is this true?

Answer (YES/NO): NO